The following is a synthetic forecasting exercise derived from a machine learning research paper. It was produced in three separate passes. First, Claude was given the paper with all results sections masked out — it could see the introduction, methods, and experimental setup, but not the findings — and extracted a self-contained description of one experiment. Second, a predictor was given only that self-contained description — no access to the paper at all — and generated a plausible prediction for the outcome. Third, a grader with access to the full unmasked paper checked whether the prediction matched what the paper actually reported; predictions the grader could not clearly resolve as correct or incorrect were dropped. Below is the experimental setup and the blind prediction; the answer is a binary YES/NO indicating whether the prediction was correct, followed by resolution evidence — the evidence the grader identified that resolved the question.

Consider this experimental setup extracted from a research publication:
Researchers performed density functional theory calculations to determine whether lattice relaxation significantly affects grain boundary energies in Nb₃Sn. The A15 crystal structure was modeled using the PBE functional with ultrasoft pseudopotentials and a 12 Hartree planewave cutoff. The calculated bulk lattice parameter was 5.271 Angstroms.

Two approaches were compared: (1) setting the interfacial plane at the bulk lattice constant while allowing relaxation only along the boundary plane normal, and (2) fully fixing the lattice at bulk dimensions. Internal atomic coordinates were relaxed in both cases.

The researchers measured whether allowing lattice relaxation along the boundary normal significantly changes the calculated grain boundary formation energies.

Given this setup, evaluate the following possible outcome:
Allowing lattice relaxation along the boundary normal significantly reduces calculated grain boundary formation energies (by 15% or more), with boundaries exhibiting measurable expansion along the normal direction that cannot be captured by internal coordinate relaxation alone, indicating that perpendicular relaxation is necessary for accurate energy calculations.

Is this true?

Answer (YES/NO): NO